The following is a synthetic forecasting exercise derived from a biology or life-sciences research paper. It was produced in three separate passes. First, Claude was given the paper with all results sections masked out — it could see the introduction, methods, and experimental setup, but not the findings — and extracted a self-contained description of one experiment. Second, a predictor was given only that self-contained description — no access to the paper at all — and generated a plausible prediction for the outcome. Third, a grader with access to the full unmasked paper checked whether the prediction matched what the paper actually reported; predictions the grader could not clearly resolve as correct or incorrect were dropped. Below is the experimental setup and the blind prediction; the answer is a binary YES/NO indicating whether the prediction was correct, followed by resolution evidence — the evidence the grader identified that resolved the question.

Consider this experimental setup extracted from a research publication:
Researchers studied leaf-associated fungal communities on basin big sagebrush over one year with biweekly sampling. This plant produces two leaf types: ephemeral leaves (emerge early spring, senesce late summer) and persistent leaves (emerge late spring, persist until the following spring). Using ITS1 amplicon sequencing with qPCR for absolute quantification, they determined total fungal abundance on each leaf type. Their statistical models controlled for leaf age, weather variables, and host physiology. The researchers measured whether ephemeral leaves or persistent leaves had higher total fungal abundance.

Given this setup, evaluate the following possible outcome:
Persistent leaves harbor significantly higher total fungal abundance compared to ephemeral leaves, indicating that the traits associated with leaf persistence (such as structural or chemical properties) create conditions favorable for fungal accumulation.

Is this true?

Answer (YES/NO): NO